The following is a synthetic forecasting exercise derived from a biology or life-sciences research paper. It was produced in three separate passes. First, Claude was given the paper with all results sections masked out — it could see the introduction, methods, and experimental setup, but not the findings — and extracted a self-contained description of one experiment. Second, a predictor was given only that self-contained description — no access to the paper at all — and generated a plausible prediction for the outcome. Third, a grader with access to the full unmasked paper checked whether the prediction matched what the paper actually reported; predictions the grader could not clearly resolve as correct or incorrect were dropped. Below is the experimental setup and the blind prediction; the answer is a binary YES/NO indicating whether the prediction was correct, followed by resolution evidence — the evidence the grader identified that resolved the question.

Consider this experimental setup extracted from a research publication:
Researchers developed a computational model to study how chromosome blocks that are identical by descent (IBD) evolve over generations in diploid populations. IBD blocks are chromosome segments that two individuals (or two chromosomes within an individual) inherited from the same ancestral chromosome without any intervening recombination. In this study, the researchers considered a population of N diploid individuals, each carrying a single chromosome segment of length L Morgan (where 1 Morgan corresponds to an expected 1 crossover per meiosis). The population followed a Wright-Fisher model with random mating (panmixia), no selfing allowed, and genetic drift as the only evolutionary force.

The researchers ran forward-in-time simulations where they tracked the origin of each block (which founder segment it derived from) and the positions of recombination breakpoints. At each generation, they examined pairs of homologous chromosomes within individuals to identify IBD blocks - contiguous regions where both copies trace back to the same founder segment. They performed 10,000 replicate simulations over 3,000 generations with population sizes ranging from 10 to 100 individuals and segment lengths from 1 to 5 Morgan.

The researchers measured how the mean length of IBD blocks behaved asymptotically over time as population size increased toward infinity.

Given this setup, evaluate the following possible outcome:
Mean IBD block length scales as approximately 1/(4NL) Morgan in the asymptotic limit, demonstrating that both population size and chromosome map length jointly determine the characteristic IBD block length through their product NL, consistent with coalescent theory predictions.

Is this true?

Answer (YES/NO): NO